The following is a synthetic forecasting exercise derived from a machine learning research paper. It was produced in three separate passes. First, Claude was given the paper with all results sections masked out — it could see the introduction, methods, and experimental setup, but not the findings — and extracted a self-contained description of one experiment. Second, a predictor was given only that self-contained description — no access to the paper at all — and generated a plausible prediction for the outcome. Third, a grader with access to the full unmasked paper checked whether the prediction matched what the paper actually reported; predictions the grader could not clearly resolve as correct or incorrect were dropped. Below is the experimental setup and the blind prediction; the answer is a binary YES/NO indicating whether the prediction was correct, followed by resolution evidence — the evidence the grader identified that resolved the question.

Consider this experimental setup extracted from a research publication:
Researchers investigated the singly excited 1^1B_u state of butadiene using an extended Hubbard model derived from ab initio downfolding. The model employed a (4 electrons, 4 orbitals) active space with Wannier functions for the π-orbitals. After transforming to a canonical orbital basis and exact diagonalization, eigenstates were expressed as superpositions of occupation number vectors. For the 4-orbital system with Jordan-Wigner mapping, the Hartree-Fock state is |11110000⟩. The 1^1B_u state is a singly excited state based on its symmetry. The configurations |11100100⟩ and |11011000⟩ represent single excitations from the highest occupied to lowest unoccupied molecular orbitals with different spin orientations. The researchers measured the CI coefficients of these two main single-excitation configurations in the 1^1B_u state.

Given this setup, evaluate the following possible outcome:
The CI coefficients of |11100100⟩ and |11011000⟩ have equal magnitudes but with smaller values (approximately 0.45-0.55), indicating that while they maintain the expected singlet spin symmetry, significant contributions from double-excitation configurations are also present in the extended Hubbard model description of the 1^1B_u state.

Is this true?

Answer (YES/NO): NO